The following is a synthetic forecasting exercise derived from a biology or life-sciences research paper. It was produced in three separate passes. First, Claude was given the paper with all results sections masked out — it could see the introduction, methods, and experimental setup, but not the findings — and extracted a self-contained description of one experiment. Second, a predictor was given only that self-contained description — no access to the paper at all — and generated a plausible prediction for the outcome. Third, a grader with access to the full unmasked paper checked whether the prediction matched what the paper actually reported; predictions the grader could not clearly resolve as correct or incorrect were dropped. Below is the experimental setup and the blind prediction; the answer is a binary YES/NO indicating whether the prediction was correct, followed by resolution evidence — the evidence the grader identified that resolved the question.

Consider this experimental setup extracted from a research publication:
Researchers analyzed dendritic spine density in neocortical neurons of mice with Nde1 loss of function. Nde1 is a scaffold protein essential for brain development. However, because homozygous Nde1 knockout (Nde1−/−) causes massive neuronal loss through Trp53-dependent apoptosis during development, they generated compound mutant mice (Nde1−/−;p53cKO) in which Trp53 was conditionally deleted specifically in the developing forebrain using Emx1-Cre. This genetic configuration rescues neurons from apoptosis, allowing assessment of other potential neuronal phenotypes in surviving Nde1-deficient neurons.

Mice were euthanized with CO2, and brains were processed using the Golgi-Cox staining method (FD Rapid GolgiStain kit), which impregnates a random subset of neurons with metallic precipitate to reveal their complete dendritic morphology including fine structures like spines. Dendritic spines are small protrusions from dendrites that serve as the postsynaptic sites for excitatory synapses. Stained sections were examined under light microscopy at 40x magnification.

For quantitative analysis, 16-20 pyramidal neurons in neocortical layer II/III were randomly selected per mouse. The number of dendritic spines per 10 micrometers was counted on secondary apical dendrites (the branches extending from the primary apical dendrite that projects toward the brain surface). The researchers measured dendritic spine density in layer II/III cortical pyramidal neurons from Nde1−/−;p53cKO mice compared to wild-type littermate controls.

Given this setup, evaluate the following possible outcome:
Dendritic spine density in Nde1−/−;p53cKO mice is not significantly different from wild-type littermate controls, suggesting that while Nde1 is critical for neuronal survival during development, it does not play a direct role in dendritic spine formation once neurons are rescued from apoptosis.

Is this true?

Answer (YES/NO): NO